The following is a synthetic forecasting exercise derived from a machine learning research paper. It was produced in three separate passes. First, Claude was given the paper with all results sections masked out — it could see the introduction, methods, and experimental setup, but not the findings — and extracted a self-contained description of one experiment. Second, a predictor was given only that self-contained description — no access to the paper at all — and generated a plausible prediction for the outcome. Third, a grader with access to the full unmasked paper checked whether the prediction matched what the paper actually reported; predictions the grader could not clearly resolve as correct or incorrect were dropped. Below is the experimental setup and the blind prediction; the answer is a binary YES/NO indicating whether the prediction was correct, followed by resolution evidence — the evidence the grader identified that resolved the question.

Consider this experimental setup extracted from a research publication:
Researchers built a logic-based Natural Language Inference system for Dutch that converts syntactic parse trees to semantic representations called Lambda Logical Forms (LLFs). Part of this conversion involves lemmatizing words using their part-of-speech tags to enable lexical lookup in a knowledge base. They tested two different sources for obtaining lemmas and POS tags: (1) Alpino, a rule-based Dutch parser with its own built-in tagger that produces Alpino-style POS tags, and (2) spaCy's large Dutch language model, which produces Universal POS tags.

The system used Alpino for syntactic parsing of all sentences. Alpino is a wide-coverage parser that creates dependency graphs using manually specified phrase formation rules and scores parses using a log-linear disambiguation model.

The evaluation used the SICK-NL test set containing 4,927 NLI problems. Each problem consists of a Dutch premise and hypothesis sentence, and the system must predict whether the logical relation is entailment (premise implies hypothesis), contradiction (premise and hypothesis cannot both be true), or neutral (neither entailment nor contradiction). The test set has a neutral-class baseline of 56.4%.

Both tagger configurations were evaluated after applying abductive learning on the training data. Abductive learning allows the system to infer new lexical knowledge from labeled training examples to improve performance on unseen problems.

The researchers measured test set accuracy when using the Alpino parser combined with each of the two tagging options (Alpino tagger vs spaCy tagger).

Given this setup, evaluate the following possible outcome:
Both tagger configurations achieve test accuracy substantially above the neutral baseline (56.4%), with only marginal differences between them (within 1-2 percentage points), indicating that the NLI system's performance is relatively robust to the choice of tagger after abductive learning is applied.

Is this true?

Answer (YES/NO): YES